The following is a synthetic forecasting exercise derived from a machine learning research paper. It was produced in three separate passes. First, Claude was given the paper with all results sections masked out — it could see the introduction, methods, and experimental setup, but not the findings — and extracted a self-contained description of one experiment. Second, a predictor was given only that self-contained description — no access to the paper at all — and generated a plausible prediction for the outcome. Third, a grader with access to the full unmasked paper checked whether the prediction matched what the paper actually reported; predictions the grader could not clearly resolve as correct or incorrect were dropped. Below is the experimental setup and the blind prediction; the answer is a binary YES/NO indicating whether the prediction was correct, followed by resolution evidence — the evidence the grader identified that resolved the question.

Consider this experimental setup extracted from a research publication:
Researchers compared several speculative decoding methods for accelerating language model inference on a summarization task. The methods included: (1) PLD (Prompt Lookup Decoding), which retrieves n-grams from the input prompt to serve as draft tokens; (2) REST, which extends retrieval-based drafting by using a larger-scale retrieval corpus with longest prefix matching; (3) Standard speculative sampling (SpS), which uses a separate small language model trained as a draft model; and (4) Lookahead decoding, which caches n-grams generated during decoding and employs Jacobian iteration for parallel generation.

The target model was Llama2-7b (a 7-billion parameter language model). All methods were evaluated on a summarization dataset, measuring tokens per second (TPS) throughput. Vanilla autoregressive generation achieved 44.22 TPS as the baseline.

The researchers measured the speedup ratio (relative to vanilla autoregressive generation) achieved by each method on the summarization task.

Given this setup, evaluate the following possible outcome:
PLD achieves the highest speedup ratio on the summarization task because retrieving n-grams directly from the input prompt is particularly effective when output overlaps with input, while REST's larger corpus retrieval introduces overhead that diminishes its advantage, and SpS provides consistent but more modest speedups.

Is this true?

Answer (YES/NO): YES